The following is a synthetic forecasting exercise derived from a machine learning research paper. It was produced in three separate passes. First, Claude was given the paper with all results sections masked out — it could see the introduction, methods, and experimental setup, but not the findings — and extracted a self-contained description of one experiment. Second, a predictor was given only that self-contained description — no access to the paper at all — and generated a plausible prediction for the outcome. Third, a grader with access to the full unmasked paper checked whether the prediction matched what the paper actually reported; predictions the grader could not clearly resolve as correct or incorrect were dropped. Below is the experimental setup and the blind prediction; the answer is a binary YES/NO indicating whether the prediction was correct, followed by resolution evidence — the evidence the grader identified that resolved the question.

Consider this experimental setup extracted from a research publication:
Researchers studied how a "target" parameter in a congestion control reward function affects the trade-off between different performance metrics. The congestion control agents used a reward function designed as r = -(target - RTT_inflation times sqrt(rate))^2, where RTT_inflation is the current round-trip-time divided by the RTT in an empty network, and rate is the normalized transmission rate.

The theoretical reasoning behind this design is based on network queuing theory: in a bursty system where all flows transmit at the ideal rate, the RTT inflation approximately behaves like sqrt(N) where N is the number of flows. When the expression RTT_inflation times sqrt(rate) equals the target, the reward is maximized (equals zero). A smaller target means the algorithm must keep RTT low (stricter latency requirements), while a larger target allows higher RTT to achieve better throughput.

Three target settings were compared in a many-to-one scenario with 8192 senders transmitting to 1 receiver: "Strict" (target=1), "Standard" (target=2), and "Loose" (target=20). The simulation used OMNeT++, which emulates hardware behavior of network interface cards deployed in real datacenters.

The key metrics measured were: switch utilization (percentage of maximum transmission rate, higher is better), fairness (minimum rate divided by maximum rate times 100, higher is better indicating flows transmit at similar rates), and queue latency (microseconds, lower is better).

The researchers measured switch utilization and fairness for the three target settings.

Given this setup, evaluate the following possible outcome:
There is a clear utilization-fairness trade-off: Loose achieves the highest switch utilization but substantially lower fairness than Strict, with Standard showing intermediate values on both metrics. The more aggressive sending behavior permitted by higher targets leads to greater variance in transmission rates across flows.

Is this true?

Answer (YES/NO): NO